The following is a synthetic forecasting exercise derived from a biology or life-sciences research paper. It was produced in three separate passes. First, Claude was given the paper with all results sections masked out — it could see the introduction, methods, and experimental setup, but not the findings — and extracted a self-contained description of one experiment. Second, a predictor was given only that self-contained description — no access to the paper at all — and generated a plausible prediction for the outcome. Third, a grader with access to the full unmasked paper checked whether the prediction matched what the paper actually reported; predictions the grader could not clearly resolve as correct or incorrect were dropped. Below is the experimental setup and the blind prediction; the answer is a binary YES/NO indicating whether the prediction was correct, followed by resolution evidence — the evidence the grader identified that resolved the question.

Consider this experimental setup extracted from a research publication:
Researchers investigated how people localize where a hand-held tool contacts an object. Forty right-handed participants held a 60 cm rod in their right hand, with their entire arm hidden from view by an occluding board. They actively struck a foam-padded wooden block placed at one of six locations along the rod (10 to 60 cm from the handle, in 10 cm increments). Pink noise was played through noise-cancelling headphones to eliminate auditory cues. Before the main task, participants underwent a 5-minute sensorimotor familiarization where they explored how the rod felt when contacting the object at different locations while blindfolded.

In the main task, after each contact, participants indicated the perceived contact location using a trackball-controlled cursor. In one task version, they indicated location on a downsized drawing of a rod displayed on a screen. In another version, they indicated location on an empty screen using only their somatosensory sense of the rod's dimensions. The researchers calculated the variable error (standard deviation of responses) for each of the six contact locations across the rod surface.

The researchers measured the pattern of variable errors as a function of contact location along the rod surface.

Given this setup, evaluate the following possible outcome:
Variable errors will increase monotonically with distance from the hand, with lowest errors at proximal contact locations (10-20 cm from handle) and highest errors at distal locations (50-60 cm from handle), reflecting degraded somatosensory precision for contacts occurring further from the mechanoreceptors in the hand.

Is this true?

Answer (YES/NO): NO